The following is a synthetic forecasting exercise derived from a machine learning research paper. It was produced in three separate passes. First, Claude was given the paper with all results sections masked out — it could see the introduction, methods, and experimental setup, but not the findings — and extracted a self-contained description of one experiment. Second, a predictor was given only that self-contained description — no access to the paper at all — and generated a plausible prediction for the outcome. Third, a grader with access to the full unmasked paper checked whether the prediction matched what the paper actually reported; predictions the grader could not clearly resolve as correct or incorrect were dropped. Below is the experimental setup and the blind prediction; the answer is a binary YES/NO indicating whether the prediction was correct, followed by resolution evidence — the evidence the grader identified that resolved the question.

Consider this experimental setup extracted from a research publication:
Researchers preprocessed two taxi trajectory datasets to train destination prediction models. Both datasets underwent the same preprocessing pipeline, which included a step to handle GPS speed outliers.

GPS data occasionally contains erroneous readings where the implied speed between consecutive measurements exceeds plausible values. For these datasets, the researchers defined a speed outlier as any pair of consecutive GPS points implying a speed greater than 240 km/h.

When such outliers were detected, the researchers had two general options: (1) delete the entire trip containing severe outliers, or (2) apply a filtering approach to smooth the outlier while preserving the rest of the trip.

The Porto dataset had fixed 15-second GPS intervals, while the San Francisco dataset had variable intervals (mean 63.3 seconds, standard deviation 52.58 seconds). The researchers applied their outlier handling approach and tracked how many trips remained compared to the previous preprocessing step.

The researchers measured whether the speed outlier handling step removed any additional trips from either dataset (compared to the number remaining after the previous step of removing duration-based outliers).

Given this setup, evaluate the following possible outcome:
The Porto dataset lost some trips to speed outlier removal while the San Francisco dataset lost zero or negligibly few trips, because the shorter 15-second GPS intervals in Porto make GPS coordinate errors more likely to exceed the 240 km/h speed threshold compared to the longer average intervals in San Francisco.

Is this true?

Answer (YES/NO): NO